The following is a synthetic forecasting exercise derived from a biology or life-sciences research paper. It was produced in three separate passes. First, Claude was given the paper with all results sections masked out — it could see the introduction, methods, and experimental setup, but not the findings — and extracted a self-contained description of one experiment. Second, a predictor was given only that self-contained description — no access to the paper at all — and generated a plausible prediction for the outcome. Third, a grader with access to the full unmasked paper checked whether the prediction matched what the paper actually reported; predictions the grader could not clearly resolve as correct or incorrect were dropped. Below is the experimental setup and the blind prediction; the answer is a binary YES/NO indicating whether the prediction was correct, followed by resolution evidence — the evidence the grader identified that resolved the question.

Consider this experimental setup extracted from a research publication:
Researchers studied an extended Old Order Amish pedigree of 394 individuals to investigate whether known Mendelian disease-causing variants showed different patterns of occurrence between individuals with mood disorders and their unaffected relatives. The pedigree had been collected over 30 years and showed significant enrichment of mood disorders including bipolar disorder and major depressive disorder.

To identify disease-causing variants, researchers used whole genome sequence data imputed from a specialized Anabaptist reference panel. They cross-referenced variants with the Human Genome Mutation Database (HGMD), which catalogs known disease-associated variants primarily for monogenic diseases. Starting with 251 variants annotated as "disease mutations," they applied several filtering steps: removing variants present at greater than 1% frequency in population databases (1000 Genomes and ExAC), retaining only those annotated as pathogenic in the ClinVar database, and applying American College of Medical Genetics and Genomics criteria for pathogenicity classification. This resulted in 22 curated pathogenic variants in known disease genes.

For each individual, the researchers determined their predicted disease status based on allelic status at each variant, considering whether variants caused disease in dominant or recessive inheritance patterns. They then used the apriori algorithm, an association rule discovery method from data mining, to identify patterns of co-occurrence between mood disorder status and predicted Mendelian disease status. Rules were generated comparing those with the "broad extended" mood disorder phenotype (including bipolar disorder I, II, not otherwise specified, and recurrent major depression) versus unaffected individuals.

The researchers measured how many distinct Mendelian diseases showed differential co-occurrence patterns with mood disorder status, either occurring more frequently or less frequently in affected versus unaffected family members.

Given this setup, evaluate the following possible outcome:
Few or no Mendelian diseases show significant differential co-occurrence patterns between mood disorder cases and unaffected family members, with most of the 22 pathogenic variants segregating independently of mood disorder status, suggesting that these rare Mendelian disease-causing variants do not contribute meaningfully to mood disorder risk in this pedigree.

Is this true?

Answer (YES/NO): NO